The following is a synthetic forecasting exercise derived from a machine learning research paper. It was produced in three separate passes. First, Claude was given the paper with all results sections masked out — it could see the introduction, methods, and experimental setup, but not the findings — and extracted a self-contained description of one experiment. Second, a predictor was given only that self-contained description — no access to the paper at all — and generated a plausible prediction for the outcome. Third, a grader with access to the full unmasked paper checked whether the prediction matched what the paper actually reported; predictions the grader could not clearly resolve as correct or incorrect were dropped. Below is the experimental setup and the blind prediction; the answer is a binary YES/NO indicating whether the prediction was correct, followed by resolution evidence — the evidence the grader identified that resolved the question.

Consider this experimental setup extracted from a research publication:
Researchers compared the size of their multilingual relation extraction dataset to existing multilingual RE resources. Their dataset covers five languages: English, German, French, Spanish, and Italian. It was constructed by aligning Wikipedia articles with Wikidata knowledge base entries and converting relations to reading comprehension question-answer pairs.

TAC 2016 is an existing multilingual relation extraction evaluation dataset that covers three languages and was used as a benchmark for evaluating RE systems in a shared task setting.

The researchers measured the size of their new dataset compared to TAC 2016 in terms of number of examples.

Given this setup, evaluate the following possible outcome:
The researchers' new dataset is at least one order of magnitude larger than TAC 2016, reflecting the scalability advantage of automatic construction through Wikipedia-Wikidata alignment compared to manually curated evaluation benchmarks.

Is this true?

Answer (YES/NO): YES